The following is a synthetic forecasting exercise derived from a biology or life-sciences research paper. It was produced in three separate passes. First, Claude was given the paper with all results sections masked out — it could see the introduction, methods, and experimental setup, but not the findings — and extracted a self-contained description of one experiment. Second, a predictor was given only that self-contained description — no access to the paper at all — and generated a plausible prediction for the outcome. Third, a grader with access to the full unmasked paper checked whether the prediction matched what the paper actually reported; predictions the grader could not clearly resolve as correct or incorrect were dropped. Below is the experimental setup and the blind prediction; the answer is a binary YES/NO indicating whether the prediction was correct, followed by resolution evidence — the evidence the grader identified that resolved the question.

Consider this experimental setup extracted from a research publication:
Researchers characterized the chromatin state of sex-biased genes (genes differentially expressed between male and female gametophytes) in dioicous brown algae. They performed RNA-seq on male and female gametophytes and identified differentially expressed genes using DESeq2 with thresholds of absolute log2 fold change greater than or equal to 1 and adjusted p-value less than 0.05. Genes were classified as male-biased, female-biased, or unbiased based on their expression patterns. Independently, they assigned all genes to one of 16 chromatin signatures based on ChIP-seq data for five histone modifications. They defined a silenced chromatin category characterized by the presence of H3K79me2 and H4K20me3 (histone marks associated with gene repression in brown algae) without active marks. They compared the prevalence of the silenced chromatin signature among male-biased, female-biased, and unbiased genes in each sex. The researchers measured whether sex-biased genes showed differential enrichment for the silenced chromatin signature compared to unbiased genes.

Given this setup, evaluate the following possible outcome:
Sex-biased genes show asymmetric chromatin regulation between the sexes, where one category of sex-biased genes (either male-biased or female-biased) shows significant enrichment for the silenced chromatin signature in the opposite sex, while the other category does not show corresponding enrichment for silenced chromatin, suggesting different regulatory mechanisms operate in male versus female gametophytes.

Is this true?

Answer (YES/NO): YES